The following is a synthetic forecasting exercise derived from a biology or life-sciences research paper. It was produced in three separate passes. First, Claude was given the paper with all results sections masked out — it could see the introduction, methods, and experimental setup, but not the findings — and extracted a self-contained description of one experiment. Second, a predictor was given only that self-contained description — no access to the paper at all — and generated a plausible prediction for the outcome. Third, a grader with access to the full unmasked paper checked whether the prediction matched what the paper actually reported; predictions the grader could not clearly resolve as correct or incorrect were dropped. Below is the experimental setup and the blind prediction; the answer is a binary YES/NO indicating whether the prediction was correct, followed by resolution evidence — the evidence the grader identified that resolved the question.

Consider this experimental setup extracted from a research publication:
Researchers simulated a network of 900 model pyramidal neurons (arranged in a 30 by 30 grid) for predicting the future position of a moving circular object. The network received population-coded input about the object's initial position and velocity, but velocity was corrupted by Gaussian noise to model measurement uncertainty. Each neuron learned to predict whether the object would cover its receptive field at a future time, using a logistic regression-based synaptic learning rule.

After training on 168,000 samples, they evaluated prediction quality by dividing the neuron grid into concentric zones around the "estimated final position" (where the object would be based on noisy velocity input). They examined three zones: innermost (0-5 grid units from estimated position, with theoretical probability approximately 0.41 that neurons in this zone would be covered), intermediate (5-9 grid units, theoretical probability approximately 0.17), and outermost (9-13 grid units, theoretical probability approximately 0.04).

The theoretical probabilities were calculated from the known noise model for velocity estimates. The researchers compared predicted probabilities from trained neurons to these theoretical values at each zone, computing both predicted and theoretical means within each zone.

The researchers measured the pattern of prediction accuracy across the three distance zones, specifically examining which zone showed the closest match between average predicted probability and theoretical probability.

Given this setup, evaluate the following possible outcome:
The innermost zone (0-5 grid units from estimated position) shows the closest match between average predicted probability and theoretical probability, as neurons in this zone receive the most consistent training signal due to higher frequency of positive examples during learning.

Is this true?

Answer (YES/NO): NO